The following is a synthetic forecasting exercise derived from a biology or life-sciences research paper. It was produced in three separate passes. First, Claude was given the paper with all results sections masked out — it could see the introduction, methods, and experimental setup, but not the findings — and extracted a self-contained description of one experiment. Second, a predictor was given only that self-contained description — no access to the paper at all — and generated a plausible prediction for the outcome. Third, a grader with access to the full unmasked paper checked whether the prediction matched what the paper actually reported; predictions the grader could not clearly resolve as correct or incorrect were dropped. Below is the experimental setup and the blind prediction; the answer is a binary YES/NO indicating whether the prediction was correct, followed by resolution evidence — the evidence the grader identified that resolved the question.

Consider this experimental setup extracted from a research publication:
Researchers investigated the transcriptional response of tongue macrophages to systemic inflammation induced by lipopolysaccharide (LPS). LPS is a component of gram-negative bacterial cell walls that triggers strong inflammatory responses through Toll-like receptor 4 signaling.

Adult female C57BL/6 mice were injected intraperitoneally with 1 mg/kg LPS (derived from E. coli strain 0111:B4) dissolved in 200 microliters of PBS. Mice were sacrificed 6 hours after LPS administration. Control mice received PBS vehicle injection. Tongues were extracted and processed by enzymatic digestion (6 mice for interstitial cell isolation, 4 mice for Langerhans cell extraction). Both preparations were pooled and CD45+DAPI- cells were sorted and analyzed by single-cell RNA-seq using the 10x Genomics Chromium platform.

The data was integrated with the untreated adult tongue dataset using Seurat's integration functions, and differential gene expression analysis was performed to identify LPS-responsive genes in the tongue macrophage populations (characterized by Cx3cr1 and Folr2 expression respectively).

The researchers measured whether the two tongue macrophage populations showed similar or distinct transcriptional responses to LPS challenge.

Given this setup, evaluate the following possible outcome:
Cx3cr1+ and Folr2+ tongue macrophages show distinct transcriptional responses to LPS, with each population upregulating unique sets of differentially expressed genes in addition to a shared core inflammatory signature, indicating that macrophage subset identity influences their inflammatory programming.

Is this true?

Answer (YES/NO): YES